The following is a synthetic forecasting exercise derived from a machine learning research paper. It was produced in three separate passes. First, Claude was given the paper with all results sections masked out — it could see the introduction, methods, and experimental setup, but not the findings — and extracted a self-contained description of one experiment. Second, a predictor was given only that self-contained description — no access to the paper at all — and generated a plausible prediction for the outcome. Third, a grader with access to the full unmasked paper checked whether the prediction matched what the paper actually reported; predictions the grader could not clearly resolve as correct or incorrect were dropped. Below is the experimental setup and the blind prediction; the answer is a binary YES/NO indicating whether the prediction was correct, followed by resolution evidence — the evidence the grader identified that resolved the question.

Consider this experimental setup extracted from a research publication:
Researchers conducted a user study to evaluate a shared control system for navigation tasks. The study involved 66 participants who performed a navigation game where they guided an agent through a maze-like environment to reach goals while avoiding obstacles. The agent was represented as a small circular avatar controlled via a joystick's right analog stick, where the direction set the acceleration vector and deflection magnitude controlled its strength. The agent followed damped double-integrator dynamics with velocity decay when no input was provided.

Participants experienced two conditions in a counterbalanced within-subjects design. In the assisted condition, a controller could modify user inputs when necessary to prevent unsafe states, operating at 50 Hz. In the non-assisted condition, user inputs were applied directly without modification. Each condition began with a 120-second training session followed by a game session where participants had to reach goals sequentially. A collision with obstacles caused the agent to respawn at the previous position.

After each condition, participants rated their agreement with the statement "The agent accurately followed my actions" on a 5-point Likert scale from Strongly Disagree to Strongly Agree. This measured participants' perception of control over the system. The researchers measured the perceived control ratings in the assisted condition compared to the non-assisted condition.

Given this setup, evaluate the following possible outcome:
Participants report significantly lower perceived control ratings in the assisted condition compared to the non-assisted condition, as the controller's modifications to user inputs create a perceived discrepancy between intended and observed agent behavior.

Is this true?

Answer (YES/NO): NO